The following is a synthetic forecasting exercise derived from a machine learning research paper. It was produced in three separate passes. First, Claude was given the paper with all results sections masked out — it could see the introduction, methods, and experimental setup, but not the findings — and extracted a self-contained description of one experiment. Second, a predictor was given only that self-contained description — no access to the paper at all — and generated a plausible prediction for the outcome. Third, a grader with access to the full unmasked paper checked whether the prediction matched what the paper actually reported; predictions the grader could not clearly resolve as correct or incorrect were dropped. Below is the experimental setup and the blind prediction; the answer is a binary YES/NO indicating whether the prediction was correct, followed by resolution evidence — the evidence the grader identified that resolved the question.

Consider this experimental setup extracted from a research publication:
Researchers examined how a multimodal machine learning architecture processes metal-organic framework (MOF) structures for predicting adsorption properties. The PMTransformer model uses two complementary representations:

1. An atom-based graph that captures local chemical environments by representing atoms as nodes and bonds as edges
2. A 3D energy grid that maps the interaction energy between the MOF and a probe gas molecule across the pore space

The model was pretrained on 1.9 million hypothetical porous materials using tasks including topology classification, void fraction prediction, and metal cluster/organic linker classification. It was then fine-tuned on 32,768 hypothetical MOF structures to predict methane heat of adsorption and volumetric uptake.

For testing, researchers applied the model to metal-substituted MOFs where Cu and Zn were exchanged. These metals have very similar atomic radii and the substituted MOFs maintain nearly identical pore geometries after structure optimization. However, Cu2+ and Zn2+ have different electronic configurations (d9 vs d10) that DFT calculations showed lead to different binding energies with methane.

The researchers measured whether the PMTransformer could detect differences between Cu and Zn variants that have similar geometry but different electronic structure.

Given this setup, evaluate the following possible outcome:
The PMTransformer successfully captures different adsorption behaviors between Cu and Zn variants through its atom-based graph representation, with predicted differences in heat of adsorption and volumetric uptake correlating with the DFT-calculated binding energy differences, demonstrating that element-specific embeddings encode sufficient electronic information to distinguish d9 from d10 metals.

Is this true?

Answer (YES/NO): NO